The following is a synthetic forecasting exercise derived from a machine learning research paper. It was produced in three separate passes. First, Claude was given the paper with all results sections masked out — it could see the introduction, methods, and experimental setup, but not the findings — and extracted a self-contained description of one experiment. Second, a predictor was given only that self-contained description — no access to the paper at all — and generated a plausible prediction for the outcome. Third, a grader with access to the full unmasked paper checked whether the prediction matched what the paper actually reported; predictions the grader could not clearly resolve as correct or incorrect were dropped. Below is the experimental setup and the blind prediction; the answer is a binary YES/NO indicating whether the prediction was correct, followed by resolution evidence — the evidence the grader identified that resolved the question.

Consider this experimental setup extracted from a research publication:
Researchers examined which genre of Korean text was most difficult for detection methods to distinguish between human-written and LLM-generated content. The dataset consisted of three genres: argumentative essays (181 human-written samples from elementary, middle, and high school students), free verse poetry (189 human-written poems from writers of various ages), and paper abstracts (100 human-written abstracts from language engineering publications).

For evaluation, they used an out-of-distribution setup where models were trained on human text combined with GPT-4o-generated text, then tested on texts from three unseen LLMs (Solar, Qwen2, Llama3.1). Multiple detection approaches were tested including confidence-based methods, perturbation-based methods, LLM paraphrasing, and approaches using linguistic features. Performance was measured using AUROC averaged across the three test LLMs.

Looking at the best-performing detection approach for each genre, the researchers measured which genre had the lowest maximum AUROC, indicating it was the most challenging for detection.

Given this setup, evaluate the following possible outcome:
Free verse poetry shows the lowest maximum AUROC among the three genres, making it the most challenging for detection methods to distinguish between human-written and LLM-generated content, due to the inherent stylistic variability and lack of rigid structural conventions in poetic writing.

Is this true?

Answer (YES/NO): YES